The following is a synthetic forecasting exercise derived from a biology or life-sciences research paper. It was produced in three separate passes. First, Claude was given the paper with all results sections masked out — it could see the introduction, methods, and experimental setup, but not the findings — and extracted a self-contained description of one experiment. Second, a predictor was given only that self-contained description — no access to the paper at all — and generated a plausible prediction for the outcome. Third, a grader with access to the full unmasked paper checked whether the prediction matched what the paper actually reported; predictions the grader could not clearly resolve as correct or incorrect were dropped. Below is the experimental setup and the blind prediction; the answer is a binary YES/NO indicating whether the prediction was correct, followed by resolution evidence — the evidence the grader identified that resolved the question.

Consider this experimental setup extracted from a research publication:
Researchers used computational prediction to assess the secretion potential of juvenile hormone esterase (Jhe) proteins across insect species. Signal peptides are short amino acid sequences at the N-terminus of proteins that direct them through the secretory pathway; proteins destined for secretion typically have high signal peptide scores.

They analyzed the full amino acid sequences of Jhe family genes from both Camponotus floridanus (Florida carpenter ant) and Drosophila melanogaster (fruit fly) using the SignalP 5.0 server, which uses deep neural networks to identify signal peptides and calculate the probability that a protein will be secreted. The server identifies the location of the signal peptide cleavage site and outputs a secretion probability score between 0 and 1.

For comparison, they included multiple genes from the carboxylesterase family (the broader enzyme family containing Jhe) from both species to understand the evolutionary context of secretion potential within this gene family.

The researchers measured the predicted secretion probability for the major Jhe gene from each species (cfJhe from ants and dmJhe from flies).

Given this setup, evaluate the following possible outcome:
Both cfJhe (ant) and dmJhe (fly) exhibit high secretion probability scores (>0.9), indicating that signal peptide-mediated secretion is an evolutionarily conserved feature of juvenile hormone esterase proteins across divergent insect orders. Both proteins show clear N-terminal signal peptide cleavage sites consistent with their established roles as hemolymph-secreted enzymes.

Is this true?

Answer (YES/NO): NO